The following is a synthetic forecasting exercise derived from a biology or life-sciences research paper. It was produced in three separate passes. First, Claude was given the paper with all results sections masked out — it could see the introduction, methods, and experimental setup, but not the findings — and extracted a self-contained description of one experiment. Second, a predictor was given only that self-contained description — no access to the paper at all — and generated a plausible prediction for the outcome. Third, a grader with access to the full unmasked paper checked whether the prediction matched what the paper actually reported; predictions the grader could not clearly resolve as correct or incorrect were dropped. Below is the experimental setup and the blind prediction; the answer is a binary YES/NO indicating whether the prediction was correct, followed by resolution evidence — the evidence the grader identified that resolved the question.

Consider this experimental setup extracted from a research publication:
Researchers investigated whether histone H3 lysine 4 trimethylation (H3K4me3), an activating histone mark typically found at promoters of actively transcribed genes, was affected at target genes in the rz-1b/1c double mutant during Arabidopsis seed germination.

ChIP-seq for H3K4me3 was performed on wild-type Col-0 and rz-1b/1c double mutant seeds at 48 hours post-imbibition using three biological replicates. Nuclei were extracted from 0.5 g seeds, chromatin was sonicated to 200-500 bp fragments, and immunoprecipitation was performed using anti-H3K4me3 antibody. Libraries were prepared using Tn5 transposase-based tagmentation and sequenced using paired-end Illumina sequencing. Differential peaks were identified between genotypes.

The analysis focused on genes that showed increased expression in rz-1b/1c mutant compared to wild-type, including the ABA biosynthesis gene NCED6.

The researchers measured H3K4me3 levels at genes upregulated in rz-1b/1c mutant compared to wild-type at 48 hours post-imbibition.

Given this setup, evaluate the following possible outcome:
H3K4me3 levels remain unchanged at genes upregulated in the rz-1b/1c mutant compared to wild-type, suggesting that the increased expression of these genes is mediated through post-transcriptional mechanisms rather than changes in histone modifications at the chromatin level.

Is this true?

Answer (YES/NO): NO